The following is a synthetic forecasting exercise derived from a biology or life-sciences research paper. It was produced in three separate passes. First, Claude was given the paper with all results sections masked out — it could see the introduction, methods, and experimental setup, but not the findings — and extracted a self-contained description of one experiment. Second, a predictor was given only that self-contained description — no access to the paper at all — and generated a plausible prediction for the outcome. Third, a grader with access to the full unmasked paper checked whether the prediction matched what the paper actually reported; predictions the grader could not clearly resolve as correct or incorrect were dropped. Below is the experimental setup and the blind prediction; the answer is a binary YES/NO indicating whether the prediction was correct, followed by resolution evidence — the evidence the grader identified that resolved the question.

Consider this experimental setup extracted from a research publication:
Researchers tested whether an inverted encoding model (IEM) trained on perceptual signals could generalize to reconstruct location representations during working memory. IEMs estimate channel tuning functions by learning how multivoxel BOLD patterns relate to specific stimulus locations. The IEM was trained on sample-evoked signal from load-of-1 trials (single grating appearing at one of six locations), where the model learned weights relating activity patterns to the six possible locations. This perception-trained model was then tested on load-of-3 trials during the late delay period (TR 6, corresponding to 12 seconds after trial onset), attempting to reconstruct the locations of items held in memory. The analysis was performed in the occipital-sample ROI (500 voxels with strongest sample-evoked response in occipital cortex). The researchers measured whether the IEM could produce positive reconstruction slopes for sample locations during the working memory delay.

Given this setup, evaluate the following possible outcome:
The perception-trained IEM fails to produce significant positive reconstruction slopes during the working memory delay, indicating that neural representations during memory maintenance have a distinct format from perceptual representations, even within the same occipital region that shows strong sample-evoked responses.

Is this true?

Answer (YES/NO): YES